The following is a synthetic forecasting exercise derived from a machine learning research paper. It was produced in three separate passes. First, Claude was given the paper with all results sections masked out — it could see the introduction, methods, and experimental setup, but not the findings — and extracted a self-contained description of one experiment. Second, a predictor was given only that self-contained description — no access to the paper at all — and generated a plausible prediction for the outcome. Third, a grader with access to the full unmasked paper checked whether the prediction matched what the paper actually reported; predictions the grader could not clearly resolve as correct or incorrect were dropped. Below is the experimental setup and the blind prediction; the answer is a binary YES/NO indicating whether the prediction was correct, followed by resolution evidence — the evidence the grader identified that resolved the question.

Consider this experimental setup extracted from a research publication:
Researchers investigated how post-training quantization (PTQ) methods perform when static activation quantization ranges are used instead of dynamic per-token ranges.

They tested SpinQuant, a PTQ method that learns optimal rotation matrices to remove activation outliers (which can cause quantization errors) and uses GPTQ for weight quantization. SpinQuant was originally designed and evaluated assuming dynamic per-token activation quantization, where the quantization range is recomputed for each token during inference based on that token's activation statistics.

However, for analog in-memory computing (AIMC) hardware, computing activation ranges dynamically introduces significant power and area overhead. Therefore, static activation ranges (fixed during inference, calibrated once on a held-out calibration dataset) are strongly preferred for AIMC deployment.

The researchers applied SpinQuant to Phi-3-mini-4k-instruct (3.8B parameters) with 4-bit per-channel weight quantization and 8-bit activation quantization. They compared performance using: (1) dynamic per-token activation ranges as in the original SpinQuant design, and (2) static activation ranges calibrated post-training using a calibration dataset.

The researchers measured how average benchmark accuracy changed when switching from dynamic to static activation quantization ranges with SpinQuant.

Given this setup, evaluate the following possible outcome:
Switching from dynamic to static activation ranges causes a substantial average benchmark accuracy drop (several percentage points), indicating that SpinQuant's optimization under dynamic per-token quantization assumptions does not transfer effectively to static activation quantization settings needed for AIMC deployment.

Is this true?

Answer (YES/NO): YES